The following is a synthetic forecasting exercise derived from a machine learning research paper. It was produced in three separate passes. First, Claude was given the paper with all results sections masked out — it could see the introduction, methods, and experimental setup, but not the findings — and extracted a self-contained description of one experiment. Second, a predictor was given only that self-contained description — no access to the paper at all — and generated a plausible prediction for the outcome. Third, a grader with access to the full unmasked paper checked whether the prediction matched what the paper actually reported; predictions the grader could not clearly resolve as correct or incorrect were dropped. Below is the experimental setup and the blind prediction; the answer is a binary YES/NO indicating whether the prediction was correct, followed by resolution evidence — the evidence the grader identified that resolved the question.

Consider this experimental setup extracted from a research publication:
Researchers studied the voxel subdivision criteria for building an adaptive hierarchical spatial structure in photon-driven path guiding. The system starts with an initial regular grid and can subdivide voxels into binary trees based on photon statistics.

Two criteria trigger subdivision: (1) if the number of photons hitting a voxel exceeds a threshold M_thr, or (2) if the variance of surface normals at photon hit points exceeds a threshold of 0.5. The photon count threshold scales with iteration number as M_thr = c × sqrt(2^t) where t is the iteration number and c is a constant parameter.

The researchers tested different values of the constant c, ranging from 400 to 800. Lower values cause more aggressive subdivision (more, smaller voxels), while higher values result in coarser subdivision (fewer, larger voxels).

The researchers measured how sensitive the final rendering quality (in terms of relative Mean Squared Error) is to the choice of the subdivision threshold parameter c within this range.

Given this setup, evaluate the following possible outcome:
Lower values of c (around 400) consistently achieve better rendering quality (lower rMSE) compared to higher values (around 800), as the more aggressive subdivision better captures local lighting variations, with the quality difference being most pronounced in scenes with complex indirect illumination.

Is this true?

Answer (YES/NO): NO